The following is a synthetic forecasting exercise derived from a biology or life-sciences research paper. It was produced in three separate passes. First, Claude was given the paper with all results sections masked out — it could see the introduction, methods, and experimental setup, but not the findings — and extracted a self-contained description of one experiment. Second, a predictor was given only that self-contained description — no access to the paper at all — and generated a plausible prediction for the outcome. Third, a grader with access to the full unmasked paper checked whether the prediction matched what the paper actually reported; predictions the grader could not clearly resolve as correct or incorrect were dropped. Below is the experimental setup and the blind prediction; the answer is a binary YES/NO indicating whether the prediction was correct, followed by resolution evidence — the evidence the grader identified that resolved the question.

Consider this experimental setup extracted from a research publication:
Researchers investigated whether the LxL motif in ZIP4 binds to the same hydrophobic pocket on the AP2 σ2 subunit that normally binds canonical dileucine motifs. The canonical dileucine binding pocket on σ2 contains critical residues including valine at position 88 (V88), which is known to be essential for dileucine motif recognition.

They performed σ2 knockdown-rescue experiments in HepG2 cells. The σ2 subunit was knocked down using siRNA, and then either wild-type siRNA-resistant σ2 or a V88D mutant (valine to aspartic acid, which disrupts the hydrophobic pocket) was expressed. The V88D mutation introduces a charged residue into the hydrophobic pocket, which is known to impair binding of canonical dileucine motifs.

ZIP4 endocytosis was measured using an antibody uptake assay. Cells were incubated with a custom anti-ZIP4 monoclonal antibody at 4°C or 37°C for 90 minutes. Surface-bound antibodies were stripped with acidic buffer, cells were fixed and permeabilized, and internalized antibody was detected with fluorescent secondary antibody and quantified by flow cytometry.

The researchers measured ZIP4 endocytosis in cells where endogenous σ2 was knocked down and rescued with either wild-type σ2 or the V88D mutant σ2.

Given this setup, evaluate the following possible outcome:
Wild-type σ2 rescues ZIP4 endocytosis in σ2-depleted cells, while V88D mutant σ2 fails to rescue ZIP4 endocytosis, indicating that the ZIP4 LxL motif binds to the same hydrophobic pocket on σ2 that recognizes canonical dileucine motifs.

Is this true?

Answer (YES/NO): NO